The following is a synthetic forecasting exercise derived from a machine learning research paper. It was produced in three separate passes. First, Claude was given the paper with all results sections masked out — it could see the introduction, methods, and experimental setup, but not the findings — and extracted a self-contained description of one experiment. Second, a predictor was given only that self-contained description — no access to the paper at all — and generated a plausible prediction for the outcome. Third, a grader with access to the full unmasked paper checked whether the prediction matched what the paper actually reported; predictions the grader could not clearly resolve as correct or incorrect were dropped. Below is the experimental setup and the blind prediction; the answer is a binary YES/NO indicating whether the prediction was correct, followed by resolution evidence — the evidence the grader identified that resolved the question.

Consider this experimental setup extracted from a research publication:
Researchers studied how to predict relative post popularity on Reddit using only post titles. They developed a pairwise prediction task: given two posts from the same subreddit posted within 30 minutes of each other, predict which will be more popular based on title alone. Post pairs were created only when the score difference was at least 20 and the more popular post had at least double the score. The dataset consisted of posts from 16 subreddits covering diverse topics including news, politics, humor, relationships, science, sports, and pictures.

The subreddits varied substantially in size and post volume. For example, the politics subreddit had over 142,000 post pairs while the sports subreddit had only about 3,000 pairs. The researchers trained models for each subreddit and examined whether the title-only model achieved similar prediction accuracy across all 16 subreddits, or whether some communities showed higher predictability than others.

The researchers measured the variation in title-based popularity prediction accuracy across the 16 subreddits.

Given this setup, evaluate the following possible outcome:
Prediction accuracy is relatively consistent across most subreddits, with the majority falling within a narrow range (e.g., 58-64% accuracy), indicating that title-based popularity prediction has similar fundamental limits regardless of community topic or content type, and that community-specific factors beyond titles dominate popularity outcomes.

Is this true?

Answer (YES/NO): NO